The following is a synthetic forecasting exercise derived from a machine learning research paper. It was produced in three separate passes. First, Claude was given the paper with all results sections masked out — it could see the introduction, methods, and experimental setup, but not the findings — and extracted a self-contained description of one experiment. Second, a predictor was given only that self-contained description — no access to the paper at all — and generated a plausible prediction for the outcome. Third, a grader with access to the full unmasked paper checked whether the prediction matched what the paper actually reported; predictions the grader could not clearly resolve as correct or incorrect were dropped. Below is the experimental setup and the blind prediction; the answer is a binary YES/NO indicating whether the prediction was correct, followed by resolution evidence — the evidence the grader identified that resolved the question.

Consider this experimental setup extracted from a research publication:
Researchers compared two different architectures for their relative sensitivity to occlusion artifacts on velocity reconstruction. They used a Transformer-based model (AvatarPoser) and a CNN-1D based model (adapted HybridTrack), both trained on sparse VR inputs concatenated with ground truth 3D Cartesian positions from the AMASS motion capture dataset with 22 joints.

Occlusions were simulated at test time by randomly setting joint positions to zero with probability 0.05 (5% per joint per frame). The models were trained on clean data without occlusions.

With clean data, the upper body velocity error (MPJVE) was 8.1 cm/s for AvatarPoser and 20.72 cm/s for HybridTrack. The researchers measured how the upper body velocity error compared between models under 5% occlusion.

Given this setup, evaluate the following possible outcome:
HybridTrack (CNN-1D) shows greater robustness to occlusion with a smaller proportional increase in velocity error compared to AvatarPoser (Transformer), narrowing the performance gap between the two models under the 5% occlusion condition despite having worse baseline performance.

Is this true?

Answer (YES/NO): NO